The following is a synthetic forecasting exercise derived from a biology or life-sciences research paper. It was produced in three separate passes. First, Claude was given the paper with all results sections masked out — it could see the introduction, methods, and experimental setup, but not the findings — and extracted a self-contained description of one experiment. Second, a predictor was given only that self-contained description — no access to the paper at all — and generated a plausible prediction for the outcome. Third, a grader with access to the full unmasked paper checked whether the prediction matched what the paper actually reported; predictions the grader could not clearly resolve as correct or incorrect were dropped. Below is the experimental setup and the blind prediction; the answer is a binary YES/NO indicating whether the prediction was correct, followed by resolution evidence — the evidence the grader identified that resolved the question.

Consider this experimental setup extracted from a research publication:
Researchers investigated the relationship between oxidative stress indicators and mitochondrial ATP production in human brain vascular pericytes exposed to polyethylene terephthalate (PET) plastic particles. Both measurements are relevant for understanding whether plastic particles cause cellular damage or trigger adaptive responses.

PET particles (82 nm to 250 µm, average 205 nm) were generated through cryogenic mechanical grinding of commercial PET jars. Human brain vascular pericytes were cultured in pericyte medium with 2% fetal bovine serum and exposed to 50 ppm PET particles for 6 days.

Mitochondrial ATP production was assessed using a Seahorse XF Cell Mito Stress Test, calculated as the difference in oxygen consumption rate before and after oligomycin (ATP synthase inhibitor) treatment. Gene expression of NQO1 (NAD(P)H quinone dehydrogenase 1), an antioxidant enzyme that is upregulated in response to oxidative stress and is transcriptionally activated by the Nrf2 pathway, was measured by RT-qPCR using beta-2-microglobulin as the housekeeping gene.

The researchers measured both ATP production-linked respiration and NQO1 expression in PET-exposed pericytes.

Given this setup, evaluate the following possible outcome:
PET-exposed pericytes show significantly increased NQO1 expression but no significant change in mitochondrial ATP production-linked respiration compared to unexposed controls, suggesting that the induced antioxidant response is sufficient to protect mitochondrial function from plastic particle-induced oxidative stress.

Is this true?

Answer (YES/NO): NO